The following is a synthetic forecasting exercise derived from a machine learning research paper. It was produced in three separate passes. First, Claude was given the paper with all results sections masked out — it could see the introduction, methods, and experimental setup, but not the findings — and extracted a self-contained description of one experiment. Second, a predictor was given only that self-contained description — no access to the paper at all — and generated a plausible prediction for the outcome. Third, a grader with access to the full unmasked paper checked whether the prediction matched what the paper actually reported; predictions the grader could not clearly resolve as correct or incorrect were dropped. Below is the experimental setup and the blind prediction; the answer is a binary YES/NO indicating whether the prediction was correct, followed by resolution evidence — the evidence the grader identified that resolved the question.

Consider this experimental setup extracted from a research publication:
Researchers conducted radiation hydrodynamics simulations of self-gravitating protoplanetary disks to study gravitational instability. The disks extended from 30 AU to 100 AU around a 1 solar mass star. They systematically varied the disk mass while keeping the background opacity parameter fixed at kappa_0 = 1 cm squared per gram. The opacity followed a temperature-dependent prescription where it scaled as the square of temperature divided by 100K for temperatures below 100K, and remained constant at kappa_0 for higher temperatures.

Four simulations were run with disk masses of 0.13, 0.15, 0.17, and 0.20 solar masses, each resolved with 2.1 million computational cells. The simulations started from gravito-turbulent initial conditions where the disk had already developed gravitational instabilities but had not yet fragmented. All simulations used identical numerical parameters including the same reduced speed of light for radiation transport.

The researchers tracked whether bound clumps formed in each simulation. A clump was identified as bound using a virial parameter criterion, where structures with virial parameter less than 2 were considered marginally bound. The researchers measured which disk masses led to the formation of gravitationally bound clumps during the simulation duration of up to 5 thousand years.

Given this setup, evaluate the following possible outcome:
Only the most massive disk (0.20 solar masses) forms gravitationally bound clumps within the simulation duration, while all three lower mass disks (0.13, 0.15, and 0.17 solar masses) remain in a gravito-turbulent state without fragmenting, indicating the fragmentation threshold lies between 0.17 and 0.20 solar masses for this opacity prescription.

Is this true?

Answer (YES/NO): NO